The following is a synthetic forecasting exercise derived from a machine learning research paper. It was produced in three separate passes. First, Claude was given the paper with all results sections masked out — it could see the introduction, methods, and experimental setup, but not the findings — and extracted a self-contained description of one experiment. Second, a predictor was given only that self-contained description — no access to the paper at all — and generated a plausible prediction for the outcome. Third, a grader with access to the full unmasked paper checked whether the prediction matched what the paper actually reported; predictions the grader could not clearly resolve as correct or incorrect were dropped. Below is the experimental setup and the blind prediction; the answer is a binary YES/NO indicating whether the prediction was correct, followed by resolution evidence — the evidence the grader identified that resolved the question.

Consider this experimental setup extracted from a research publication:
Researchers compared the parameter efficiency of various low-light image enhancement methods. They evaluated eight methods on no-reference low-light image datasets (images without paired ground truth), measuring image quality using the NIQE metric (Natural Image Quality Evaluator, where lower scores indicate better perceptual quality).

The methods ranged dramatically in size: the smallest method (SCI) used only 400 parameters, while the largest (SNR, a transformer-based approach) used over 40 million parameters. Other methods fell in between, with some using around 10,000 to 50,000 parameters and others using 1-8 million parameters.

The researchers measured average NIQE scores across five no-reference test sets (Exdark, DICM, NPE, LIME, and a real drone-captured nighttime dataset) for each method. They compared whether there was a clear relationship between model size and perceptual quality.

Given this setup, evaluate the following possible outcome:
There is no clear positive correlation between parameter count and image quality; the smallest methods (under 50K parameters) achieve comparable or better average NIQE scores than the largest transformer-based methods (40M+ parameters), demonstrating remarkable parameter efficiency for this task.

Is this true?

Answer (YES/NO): YES